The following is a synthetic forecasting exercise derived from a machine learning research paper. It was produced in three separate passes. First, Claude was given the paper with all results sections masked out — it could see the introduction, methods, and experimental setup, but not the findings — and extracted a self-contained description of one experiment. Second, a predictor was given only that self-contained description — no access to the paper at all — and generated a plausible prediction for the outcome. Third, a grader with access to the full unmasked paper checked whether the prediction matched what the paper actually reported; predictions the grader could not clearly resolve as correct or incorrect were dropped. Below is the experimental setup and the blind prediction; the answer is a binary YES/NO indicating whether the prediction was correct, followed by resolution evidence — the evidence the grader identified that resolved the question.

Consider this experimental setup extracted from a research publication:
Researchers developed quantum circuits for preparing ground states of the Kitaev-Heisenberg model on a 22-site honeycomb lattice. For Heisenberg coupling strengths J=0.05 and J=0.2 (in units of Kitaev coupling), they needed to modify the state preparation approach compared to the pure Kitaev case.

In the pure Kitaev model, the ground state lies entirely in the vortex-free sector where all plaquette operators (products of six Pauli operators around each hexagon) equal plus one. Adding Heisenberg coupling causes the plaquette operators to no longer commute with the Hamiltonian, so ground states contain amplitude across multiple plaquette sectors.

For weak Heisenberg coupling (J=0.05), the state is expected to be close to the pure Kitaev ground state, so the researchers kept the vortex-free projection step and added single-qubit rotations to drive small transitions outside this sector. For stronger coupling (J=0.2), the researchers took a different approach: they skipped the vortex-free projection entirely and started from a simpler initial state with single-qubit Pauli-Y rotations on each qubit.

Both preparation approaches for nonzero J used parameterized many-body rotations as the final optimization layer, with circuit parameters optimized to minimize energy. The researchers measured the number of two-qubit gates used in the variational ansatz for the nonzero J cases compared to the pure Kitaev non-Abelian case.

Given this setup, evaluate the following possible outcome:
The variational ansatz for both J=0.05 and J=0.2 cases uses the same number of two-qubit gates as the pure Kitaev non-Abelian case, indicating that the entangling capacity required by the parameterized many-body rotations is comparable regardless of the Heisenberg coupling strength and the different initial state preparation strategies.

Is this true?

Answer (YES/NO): NO